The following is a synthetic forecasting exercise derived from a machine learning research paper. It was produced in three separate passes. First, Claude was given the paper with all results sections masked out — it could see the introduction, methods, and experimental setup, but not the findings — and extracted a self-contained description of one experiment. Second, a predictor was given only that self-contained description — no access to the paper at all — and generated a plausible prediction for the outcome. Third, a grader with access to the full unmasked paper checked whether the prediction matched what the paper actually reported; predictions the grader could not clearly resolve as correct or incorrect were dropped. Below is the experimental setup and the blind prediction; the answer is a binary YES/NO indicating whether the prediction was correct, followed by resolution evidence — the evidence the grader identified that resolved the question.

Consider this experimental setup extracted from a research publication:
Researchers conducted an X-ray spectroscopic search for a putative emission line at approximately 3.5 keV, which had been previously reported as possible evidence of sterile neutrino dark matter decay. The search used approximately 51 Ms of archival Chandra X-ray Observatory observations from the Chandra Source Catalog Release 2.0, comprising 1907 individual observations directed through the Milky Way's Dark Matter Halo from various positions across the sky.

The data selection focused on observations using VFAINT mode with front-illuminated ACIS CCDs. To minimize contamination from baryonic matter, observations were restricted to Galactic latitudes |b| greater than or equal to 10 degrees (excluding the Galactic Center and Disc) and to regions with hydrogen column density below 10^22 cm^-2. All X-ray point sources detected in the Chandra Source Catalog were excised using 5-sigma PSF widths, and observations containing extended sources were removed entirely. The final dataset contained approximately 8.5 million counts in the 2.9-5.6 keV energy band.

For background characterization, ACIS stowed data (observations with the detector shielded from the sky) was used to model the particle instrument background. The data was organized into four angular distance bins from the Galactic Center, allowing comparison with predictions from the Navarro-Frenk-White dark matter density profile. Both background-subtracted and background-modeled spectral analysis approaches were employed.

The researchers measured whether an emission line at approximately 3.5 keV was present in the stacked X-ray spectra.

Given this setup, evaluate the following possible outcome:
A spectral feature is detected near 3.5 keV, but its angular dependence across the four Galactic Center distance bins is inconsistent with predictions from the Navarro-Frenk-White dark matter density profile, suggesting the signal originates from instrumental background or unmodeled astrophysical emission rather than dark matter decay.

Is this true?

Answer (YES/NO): NO